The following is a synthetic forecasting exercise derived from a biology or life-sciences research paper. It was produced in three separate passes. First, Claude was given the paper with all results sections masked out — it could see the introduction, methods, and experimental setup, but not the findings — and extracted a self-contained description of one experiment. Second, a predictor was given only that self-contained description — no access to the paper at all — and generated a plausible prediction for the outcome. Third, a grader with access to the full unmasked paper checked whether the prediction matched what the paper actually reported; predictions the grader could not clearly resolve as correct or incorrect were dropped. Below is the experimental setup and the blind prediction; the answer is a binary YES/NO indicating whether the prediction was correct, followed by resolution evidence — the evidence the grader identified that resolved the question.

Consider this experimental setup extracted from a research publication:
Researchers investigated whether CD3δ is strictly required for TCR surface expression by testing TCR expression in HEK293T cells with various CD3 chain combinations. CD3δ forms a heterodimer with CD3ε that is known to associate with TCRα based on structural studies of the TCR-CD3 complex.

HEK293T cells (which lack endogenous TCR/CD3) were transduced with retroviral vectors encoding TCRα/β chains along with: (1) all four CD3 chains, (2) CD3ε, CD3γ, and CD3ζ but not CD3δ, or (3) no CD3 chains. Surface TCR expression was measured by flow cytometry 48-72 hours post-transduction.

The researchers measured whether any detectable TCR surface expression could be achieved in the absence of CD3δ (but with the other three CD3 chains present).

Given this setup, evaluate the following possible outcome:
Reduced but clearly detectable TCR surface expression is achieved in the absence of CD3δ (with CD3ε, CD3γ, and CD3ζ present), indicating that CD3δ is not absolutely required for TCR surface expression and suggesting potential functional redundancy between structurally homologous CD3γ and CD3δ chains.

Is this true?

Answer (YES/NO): NO